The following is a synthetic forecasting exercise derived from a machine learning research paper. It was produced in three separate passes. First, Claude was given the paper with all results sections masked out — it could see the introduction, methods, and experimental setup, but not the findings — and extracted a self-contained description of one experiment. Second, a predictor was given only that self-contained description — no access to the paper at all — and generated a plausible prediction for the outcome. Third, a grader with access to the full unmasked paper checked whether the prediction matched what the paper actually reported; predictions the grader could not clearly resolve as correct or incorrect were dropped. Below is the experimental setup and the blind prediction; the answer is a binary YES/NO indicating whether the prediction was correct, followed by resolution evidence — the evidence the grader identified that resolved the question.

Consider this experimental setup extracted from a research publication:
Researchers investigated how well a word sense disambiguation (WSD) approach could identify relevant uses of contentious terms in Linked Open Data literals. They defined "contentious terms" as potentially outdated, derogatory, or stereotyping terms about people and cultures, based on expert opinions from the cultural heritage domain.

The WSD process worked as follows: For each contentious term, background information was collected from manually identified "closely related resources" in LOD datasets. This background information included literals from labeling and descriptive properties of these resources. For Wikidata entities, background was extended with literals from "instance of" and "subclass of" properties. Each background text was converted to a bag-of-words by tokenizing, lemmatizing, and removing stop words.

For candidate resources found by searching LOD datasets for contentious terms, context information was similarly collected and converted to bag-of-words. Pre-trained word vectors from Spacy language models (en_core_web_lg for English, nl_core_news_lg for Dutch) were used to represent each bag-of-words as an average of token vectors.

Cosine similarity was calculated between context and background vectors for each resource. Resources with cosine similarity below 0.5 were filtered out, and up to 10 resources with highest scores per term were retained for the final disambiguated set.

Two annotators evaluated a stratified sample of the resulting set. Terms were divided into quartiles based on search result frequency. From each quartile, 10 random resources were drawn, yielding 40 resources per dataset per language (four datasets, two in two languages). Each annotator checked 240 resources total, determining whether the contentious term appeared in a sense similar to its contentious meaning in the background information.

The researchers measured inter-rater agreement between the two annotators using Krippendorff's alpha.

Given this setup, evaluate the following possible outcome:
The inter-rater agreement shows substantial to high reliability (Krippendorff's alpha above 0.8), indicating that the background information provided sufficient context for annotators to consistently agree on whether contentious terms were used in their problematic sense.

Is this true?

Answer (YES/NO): NO